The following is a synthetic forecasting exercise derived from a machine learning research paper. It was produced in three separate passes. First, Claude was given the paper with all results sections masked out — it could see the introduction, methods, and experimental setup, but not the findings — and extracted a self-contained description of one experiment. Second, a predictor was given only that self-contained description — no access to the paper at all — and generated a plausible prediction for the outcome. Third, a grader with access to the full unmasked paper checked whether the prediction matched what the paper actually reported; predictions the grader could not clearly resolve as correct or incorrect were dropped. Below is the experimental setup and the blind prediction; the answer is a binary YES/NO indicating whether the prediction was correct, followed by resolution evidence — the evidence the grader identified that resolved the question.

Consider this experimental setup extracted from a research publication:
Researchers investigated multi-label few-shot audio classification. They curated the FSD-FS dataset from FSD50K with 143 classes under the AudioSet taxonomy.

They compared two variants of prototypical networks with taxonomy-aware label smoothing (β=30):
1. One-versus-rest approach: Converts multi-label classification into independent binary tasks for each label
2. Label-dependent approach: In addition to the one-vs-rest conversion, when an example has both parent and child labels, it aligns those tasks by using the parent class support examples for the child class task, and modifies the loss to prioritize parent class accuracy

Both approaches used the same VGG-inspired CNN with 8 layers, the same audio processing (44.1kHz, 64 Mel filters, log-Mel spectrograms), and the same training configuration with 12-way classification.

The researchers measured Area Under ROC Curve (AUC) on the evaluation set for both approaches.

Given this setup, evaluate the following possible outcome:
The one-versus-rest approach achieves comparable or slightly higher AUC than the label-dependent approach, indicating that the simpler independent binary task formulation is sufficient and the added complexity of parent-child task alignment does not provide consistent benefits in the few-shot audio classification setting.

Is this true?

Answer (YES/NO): YES